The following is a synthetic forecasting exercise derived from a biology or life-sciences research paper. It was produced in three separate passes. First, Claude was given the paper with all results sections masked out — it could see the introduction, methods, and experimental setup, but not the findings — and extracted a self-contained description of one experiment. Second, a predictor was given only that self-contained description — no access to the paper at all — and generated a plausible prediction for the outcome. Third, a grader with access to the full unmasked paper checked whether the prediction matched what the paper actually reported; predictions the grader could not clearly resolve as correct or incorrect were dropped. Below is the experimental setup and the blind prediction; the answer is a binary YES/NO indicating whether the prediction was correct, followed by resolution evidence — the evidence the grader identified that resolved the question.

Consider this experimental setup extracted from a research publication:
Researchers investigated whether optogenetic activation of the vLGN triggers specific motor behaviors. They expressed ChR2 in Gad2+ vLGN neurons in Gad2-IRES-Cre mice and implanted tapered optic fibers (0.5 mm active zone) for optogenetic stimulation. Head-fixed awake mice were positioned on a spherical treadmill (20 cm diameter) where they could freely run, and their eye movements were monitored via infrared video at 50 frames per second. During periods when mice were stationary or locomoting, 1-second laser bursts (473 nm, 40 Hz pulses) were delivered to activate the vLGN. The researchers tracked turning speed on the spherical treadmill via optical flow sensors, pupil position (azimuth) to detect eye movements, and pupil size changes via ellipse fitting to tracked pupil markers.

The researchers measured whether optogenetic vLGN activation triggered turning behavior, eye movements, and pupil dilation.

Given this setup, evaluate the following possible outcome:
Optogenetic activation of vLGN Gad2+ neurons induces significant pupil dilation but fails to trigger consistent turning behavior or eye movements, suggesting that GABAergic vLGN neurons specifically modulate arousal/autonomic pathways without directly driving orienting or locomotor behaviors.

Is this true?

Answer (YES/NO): NO